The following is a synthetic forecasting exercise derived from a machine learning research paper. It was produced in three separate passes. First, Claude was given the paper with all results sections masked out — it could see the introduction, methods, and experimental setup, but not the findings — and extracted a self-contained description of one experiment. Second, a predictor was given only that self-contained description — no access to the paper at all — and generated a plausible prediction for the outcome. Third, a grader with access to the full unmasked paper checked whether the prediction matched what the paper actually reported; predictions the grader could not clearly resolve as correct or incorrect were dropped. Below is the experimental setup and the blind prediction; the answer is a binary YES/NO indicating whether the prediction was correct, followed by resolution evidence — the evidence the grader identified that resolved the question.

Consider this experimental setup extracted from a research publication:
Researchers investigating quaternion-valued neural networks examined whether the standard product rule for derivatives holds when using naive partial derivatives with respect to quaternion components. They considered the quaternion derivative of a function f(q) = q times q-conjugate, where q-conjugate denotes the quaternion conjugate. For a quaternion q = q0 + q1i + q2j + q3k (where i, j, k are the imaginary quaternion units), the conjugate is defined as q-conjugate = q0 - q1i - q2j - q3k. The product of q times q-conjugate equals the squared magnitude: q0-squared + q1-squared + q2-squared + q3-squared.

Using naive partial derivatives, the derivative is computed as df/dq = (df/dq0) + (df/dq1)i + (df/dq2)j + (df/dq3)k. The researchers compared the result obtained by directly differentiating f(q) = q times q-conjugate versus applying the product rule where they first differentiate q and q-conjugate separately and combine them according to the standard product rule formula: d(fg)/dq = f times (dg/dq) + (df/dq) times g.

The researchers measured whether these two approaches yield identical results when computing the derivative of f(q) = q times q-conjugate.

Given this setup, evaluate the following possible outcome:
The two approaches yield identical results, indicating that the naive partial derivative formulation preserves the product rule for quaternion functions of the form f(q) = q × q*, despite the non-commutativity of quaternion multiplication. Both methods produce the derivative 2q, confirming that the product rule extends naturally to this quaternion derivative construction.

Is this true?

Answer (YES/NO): NO